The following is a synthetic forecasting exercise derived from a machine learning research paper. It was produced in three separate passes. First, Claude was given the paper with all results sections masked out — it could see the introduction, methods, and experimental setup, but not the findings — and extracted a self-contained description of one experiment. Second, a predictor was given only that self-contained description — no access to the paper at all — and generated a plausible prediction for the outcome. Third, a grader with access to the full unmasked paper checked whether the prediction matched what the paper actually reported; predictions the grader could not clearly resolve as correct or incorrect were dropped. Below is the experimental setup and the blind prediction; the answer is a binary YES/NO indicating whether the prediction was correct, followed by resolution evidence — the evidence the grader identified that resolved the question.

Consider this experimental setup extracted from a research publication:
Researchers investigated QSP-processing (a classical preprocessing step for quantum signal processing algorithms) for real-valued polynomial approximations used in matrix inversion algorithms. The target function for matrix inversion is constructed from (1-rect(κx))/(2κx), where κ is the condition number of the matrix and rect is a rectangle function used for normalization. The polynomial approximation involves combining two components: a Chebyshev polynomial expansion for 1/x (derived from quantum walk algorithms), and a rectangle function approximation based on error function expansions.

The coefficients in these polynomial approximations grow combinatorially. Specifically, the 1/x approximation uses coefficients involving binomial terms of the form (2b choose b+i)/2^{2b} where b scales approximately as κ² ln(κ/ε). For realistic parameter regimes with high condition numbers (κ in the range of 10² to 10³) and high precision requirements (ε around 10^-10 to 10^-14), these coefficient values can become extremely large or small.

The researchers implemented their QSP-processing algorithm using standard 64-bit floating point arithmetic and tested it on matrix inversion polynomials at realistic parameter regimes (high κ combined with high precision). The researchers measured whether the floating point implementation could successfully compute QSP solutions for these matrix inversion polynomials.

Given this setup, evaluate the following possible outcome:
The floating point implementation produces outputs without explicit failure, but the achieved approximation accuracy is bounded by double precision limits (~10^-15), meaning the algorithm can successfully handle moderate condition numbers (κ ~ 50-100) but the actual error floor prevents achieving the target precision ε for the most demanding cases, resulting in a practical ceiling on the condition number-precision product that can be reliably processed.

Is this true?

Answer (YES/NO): NO